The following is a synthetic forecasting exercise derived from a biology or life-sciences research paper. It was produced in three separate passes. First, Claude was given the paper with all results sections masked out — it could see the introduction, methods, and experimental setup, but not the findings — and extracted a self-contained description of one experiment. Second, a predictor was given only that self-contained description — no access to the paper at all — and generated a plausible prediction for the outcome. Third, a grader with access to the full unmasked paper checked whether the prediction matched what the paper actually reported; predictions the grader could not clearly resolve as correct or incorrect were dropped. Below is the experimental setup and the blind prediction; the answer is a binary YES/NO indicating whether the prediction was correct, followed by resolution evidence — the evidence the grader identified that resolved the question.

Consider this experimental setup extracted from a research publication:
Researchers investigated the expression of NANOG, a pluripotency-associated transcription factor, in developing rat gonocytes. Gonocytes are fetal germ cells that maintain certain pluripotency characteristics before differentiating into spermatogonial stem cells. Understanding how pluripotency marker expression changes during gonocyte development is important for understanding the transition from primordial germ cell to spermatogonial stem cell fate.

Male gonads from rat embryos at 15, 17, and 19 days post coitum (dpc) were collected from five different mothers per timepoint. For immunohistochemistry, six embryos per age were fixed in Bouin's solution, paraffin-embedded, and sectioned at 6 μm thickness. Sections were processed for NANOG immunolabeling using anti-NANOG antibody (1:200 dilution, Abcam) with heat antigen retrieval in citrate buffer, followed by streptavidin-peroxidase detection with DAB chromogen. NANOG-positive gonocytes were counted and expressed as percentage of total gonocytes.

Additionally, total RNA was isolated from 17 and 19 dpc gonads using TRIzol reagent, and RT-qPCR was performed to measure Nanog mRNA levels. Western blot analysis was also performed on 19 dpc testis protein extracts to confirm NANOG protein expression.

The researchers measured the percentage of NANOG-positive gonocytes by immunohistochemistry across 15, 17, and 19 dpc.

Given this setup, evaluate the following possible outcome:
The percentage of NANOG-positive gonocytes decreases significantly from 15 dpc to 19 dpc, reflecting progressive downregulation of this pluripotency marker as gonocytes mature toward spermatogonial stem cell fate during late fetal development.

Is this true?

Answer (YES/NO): NO